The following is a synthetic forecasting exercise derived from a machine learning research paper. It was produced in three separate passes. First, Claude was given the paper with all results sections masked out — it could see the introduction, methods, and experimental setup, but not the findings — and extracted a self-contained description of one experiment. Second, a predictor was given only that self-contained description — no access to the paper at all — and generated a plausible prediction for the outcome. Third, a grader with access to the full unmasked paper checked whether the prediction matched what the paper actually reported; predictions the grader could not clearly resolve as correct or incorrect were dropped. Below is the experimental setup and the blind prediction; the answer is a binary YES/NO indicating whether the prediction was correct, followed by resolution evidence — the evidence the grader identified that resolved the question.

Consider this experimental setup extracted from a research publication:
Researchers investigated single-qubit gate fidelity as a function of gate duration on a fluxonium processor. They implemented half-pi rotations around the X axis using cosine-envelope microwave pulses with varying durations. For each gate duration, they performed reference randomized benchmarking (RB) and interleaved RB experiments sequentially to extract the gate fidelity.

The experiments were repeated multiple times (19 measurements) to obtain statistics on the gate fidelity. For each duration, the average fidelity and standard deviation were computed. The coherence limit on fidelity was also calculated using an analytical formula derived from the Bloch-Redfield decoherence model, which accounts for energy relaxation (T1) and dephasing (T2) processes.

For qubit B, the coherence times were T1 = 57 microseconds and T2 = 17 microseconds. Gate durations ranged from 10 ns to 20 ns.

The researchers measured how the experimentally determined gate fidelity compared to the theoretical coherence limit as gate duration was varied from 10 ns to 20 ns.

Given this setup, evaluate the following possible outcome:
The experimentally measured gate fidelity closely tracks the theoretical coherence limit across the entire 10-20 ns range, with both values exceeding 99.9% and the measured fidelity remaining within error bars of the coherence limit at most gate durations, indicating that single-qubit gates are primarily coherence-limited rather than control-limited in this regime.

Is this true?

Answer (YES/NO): YES